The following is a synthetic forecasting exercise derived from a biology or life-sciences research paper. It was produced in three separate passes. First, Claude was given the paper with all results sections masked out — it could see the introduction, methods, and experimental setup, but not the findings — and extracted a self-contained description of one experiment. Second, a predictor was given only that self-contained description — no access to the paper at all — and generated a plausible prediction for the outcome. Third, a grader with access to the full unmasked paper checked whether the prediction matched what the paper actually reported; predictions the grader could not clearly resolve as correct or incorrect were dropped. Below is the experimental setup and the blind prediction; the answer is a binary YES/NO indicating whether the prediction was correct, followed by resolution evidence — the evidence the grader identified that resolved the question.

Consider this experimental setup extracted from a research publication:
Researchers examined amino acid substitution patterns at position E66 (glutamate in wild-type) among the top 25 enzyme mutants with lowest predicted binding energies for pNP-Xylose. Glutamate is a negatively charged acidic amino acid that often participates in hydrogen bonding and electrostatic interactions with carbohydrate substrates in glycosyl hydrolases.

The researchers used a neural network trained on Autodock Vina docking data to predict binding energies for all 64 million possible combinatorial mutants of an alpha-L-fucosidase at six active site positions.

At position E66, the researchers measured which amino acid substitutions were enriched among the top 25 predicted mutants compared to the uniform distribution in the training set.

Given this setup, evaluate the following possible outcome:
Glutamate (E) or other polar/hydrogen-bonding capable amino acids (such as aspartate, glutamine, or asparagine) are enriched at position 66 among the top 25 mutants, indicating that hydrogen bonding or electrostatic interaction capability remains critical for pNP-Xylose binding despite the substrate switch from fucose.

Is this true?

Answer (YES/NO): NO